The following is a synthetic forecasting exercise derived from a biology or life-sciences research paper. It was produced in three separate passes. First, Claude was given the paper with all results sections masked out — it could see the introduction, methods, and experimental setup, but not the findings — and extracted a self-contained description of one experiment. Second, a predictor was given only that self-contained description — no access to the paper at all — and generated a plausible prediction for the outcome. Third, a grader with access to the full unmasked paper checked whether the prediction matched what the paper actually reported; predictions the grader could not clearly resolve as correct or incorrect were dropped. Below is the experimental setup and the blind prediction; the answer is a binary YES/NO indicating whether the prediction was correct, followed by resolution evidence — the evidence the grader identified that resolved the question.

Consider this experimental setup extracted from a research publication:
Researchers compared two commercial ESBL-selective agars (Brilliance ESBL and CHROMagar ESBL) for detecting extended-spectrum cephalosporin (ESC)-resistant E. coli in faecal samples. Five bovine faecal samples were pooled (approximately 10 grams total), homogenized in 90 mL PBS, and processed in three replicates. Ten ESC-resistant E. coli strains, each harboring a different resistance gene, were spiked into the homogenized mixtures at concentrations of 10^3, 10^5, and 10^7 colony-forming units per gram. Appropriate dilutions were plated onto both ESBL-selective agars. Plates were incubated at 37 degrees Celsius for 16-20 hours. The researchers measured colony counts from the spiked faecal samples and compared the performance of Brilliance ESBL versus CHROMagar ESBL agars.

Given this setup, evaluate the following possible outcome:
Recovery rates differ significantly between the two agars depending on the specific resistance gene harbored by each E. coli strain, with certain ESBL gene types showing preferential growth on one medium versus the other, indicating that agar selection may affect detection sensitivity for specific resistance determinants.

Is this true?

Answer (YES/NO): YES